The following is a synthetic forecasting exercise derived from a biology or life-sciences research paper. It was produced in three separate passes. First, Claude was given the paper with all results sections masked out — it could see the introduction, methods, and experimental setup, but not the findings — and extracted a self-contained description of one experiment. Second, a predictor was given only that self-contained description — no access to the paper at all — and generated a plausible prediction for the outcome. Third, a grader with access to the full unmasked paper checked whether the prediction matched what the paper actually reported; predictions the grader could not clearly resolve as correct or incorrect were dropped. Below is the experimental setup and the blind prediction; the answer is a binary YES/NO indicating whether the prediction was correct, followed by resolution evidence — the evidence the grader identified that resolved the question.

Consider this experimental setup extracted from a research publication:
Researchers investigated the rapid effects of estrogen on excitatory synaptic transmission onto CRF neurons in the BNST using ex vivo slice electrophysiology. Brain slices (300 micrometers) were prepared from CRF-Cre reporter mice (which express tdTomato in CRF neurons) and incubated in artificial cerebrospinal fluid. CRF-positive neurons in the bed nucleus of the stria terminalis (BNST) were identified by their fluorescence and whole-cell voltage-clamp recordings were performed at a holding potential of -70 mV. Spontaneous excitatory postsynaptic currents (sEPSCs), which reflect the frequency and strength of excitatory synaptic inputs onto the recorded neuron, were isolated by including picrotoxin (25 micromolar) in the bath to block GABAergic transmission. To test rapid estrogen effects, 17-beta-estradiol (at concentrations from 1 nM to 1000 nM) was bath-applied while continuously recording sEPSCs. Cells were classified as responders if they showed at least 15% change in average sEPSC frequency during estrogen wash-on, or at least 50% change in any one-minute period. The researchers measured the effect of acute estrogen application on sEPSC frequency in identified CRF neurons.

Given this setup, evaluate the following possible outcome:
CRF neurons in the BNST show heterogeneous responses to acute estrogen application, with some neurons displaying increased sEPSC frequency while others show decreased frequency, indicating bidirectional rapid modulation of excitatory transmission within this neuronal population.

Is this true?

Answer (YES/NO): YES